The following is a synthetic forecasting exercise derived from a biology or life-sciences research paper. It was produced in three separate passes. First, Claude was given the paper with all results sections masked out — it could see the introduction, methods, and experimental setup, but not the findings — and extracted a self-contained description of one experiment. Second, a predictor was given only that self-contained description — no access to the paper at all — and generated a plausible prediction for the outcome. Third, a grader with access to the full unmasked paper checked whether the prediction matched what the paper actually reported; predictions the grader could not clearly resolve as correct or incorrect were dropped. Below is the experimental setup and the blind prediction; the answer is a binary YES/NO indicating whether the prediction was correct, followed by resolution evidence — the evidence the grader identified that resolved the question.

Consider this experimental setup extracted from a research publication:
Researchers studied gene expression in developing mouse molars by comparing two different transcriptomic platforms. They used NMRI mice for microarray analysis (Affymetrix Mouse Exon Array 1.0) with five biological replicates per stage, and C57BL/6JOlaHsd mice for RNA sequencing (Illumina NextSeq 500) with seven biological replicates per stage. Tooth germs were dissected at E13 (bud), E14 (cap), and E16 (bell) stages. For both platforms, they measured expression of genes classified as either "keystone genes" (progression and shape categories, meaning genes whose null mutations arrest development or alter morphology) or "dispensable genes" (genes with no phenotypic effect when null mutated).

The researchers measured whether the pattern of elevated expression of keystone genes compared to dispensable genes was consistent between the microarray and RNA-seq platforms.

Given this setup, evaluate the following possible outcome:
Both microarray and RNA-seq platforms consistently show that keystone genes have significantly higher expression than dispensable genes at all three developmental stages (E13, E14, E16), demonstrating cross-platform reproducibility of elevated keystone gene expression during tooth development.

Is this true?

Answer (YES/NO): NO